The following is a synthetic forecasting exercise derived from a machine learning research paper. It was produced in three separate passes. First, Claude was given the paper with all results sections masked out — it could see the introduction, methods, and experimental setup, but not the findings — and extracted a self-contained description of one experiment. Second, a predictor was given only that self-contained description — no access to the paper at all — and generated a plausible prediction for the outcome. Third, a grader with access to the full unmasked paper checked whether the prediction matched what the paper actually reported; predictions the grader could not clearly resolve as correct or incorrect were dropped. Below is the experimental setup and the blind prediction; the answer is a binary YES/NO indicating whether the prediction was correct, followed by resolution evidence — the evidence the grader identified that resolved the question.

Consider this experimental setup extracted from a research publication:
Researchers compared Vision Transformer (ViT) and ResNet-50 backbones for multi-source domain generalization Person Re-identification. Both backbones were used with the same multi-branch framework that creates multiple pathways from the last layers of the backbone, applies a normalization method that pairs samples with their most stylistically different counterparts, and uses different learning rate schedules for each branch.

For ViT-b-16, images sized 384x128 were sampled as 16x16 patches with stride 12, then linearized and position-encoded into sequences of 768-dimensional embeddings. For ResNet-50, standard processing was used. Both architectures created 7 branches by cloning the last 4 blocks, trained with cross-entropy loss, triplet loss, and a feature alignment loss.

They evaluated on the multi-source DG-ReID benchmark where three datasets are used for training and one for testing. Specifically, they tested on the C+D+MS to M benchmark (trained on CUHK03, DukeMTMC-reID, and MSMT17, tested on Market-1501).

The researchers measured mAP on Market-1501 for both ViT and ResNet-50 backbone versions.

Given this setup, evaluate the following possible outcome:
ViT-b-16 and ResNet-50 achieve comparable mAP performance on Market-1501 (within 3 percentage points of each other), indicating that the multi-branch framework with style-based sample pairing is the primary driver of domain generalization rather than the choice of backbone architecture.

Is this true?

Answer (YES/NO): YES